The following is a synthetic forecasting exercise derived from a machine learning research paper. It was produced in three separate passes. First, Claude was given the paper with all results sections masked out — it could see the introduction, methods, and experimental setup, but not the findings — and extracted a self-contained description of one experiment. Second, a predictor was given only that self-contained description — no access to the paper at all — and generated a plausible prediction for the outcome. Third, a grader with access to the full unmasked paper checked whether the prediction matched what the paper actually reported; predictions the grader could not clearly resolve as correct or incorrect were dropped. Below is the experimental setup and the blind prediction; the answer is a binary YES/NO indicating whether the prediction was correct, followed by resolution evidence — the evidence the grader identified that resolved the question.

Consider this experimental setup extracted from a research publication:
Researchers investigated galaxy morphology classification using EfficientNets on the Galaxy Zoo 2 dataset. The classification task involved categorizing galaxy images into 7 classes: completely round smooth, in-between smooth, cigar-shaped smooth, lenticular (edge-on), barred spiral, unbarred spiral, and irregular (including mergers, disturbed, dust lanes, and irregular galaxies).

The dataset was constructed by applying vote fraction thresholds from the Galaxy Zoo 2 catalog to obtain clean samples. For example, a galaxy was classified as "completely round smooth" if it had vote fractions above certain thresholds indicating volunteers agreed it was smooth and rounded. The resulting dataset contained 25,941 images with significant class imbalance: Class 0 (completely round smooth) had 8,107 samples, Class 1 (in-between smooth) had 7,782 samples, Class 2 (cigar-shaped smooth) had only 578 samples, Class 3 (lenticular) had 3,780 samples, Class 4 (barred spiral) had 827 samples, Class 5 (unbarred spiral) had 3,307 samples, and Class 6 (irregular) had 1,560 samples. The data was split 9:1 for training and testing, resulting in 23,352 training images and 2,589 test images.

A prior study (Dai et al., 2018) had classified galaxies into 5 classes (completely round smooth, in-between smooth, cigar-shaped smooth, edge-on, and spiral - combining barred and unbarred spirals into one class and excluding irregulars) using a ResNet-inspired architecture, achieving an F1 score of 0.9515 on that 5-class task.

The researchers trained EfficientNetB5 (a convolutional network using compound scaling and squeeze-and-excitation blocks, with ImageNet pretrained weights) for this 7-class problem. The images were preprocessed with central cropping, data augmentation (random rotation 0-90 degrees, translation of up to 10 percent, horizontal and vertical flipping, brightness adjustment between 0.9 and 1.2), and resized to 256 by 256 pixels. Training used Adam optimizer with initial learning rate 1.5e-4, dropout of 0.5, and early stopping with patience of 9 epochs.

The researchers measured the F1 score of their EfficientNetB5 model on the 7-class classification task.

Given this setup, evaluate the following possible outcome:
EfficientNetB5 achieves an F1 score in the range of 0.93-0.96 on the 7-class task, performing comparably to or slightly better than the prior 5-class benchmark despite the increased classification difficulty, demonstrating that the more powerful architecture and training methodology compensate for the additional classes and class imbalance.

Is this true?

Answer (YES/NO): NO